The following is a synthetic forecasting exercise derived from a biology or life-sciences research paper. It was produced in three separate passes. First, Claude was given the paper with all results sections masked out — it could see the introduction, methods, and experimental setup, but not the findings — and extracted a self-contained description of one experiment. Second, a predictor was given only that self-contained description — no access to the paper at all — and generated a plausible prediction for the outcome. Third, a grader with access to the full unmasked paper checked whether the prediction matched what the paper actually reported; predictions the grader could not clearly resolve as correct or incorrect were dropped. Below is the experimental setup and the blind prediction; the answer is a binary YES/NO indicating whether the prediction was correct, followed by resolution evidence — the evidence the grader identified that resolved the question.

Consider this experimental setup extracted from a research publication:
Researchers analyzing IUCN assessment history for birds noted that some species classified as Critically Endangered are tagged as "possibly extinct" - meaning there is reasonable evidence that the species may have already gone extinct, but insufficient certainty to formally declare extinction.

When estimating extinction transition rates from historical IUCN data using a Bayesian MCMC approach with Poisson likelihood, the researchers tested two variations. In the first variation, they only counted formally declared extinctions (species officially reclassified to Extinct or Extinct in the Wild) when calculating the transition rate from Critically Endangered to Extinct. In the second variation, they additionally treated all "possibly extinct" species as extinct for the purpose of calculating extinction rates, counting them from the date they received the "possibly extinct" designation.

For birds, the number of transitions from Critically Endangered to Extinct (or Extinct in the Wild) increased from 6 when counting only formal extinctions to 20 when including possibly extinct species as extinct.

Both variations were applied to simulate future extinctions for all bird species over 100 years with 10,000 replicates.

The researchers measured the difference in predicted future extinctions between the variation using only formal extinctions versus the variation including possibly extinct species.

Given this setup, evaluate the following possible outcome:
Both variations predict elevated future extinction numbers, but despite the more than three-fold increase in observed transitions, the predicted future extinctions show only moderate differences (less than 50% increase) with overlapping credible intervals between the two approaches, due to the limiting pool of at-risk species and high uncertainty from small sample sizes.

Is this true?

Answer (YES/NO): NO